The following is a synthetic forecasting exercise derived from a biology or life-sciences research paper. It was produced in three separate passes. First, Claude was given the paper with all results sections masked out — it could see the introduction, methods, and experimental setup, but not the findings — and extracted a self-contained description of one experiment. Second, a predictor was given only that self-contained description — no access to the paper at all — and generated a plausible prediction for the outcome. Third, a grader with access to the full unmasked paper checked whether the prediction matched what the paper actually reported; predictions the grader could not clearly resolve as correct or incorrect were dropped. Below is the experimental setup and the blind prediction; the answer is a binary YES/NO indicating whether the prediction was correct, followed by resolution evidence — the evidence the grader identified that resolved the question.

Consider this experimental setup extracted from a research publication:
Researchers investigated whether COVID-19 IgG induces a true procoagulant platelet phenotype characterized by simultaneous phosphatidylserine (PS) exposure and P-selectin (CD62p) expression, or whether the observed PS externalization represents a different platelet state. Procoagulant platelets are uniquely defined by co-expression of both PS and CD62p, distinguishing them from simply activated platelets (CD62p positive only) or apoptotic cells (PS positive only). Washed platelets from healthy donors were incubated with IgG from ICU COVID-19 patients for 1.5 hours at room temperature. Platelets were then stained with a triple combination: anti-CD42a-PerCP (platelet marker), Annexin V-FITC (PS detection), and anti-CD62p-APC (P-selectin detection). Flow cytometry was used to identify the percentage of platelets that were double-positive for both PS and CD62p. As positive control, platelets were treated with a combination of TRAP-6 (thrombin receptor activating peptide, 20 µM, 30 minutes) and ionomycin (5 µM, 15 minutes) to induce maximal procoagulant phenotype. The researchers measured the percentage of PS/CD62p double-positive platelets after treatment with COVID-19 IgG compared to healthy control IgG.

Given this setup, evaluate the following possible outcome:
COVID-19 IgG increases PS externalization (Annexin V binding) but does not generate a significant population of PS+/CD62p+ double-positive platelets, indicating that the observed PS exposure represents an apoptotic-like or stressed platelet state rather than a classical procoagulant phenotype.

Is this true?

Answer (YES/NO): NO